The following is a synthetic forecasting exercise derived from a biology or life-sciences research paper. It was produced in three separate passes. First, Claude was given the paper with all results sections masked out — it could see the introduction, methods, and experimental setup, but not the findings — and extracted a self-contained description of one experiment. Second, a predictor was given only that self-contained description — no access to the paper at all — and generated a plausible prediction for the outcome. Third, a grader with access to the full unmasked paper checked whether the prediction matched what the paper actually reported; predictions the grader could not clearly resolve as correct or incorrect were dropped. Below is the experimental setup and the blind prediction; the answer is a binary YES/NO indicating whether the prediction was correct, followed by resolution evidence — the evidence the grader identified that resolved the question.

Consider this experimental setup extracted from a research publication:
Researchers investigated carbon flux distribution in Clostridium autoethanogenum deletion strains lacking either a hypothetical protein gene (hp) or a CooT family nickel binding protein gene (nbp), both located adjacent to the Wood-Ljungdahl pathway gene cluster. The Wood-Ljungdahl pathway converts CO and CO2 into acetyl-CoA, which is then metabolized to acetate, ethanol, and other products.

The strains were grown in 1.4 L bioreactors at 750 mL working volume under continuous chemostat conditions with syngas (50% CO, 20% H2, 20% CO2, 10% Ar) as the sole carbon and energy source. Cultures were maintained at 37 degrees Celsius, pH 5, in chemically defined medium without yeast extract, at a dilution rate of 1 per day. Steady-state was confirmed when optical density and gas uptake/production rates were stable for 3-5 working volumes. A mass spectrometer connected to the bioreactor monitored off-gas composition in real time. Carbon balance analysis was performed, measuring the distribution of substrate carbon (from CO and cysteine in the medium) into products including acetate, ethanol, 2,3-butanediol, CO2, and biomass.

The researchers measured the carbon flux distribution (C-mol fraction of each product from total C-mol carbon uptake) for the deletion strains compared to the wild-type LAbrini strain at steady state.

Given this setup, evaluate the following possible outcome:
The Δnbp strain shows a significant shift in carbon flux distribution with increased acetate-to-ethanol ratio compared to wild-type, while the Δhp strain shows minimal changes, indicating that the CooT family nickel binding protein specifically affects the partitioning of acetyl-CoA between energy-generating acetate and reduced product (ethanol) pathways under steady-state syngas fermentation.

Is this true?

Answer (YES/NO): NO